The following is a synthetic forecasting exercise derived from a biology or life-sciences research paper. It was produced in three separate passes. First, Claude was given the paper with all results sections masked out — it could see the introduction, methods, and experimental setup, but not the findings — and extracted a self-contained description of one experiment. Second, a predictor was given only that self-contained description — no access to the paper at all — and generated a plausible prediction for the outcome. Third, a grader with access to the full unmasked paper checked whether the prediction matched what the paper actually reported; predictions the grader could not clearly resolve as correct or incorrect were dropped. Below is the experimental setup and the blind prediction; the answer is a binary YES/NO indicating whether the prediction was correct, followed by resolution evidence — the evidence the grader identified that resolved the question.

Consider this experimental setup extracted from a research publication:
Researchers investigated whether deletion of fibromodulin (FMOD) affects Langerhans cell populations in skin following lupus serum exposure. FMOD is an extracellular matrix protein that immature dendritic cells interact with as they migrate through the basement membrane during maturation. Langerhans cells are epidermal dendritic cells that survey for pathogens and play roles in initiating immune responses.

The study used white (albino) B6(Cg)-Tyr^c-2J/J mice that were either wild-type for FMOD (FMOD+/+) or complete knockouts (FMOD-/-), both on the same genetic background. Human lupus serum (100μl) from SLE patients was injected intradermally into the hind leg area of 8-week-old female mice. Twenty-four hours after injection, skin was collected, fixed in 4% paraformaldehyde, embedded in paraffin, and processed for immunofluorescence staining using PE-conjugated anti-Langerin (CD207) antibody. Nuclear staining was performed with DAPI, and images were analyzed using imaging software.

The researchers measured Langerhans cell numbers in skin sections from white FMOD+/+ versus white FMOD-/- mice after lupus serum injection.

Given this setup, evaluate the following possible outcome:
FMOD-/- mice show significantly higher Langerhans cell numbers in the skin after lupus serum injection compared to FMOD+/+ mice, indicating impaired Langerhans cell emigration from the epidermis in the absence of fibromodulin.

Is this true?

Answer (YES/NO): YES